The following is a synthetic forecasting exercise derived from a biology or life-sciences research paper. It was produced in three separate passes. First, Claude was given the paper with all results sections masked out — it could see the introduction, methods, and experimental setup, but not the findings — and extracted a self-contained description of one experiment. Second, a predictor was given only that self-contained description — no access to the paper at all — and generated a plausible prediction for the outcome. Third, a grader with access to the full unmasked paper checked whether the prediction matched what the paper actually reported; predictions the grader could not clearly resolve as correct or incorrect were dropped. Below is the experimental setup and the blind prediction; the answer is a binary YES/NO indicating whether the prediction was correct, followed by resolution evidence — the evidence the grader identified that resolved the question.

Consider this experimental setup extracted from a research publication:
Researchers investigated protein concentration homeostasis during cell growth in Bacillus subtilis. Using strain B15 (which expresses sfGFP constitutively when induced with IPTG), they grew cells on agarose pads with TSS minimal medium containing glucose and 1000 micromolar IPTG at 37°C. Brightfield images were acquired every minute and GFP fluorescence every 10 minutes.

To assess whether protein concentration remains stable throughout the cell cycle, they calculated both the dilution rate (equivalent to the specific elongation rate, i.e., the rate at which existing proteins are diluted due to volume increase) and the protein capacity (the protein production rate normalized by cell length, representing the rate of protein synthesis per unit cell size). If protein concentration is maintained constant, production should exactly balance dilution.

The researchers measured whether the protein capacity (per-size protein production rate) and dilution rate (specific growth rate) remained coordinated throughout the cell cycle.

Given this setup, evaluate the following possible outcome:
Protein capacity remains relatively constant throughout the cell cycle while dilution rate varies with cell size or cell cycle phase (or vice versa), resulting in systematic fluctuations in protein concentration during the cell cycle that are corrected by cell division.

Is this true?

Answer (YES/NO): NO